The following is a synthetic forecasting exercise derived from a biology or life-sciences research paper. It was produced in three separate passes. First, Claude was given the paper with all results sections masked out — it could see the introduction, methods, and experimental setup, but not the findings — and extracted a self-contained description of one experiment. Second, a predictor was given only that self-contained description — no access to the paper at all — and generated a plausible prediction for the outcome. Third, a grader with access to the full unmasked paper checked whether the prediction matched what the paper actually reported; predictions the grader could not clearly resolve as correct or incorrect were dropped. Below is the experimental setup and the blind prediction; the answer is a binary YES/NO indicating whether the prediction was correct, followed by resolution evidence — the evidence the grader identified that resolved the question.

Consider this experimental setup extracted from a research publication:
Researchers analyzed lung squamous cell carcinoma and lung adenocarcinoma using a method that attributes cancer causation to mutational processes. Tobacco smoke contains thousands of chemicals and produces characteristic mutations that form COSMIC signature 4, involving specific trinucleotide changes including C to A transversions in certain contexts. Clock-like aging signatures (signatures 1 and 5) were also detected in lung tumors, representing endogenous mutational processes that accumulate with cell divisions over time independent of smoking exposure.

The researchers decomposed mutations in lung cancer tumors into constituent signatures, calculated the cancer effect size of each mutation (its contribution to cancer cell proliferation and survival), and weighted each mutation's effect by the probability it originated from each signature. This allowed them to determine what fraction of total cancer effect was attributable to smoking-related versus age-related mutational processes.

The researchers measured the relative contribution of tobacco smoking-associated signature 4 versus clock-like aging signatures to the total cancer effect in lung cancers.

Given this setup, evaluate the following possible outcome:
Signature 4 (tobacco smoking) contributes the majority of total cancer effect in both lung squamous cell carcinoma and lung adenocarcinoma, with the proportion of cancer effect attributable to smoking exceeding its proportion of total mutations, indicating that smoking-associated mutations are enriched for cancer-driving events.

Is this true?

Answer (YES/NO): NO